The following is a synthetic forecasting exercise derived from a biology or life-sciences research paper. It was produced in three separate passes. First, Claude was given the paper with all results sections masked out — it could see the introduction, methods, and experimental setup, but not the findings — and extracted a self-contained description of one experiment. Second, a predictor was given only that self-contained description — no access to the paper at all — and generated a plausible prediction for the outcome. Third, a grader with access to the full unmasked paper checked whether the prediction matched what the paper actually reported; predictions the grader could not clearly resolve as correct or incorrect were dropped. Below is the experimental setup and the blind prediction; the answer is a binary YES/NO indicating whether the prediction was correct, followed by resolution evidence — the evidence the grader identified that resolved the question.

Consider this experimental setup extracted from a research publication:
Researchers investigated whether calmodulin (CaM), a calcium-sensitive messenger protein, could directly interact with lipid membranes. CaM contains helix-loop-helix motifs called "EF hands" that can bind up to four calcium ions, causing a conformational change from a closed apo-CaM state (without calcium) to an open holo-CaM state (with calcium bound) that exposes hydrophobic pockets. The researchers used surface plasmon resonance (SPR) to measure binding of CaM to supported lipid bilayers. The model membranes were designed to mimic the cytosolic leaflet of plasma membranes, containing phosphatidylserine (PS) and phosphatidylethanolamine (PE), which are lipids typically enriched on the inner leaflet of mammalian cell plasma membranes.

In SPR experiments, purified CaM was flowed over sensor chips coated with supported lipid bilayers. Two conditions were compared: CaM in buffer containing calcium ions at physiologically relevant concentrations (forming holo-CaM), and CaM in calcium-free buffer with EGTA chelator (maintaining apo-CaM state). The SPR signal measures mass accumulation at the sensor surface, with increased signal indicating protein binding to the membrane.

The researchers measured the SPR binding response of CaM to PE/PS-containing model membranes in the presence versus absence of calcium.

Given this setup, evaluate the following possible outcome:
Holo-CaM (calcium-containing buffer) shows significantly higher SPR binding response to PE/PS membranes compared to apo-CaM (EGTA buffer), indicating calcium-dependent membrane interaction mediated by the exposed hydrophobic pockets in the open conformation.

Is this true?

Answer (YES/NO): YES